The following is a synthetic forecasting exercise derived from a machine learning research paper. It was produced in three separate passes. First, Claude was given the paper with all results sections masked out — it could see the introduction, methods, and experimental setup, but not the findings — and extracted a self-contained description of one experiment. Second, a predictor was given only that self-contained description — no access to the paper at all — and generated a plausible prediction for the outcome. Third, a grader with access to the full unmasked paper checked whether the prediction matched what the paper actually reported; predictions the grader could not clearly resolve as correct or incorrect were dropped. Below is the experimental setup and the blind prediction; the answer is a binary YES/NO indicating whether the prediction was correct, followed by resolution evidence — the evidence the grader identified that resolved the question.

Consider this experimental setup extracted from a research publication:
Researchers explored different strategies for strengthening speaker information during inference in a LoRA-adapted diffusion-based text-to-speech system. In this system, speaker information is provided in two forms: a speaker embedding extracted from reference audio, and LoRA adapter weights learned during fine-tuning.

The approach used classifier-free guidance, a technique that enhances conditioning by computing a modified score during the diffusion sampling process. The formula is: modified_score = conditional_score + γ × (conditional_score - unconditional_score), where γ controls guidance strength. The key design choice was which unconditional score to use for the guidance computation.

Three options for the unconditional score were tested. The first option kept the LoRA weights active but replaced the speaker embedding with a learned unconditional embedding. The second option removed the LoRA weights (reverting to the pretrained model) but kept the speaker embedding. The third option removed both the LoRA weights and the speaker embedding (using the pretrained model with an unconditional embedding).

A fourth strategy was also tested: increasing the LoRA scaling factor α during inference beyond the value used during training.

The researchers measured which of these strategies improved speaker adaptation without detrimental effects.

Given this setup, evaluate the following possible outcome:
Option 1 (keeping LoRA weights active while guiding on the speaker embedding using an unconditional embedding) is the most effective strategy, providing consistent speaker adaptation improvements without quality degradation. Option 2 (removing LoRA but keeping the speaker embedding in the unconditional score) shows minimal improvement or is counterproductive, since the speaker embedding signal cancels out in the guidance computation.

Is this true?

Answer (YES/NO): YES